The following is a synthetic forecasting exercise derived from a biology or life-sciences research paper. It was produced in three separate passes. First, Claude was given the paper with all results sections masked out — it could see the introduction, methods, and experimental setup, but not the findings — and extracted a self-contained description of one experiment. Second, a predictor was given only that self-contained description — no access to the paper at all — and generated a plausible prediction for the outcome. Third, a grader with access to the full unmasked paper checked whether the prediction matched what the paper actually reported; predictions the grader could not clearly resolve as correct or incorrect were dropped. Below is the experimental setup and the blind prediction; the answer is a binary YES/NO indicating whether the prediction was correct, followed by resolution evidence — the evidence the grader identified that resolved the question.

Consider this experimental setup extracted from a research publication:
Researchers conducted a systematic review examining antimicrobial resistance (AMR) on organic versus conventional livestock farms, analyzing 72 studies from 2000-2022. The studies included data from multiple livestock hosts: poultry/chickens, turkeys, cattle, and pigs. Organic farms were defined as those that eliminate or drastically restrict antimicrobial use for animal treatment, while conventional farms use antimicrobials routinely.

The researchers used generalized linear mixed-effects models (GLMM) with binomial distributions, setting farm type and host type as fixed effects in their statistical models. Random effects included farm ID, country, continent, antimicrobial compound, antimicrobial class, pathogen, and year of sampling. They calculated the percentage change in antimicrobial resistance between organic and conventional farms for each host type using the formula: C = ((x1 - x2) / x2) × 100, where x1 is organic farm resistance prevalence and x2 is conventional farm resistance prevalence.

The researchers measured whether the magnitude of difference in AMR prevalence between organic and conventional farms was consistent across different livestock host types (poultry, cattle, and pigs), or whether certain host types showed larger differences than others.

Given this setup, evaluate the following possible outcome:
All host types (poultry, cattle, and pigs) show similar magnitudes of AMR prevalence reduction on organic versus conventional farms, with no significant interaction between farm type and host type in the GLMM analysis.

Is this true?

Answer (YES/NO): NO